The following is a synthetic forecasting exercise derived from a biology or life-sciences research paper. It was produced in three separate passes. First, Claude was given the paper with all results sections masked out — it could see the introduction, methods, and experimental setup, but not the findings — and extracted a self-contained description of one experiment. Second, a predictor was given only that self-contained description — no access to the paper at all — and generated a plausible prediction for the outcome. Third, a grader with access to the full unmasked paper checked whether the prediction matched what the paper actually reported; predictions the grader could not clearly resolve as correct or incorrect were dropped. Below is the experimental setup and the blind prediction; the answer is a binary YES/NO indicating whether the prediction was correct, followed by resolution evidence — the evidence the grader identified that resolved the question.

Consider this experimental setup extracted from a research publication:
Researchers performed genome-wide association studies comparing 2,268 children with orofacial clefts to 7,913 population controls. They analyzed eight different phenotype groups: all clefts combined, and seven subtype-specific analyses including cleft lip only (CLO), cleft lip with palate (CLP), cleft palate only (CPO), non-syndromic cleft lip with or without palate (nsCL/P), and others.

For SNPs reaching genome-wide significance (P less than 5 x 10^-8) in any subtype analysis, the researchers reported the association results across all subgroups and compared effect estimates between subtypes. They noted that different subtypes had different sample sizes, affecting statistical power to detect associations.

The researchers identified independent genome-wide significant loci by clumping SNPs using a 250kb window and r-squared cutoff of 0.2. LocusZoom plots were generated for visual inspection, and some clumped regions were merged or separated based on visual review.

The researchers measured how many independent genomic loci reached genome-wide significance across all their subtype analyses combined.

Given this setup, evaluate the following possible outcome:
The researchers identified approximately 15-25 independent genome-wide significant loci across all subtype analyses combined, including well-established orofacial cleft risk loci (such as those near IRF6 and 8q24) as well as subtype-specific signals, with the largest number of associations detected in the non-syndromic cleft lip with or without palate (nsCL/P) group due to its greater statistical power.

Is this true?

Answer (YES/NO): NO